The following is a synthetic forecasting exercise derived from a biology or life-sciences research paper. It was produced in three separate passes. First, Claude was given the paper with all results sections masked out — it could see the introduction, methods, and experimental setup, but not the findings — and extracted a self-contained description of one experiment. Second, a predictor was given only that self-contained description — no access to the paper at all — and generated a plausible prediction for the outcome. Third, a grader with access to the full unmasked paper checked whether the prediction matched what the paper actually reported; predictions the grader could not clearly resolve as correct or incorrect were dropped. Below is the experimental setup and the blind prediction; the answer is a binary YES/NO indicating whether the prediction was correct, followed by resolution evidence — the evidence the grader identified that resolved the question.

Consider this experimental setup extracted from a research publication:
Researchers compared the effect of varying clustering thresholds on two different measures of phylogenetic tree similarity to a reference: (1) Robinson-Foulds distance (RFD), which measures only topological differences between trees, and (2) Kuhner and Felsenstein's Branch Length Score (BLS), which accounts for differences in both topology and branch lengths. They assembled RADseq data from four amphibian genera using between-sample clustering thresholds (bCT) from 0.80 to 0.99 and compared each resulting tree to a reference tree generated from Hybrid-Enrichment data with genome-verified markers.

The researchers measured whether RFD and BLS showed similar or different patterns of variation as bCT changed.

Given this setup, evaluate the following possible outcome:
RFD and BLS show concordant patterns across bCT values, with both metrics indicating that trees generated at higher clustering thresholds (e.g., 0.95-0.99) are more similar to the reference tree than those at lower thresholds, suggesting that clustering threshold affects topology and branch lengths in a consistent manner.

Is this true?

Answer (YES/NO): NO